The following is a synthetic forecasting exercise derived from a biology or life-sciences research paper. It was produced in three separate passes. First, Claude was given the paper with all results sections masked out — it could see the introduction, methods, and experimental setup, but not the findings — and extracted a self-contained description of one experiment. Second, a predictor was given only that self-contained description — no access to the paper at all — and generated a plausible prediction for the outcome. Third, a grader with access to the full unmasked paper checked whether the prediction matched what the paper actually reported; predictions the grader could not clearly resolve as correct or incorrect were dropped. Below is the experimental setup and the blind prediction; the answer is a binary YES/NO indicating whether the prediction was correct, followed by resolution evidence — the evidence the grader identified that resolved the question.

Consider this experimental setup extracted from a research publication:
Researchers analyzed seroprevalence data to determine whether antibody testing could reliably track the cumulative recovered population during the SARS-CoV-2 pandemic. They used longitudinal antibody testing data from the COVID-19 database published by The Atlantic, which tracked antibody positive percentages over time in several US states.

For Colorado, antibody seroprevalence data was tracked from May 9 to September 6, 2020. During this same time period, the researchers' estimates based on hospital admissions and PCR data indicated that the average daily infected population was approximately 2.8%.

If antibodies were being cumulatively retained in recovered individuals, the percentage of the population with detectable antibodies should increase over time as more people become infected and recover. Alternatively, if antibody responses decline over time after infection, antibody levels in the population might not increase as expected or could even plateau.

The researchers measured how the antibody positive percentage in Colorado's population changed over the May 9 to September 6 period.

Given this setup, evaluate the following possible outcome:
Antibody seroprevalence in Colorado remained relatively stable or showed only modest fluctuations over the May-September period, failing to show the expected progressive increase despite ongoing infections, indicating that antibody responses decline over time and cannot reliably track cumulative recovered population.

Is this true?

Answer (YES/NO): YES